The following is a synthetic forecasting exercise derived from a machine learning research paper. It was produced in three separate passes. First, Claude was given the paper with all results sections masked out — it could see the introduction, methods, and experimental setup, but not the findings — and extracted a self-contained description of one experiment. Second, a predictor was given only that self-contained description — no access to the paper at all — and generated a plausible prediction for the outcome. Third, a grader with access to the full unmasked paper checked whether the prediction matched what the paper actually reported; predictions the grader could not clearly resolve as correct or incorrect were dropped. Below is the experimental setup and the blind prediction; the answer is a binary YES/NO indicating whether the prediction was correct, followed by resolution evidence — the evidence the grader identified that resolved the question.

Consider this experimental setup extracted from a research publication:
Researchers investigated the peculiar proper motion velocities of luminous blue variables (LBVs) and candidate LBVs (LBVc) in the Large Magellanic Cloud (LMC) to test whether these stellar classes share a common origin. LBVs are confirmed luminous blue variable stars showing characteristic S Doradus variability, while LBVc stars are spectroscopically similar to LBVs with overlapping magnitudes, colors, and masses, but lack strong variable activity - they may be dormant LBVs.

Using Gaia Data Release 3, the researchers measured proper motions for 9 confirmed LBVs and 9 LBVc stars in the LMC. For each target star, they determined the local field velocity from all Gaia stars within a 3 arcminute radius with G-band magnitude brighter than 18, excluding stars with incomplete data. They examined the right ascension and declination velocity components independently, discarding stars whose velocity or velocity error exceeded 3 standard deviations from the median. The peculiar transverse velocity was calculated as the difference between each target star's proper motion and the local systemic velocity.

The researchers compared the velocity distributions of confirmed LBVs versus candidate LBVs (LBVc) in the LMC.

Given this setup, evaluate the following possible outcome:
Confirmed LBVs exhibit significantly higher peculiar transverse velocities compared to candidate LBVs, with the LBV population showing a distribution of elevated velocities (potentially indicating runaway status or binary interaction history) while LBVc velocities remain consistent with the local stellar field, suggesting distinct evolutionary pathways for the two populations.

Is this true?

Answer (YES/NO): NO